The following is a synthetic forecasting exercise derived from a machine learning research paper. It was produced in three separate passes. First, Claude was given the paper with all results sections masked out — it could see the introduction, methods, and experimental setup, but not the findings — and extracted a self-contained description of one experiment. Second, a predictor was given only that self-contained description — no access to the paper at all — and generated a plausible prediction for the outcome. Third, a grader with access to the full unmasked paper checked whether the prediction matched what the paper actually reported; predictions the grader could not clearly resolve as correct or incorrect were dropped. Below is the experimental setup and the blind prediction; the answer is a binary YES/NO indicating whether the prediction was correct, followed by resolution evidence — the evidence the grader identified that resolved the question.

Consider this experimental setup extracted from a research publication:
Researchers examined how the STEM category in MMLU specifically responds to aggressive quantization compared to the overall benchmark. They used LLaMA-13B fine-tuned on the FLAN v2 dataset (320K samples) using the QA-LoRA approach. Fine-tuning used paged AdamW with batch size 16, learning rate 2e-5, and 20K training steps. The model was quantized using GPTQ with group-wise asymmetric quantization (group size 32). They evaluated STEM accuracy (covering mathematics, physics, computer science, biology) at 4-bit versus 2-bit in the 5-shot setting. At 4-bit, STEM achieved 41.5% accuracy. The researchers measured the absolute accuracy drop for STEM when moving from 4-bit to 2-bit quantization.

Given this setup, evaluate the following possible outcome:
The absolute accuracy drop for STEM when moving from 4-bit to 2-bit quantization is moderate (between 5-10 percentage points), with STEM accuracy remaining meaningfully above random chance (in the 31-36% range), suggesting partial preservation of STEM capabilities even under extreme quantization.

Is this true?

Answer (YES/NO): NO